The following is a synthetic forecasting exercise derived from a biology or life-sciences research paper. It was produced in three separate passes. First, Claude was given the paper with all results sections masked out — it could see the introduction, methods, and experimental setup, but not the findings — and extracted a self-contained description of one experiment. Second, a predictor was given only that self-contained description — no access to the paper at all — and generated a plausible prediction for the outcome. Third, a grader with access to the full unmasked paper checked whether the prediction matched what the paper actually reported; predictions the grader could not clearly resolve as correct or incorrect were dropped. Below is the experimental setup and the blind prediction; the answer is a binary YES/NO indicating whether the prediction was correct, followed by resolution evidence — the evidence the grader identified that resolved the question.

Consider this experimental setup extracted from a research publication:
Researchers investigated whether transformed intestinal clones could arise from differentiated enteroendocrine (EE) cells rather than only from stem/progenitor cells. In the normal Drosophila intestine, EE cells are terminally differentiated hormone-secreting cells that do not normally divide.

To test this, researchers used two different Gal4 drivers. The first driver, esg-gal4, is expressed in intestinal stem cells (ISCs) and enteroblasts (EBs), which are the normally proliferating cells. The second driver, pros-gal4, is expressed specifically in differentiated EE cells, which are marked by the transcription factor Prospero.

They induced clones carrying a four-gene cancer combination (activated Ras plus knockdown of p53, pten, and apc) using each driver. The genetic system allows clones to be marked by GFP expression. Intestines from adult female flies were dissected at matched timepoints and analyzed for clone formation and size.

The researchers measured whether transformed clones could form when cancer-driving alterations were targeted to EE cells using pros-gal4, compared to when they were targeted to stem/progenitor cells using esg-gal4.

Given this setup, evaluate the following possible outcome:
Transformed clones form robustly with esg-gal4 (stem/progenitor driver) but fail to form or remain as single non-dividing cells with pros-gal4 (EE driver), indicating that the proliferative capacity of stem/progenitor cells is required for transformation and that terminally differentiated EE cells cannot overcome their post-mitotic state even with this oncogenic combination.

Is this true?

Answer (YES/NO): NO